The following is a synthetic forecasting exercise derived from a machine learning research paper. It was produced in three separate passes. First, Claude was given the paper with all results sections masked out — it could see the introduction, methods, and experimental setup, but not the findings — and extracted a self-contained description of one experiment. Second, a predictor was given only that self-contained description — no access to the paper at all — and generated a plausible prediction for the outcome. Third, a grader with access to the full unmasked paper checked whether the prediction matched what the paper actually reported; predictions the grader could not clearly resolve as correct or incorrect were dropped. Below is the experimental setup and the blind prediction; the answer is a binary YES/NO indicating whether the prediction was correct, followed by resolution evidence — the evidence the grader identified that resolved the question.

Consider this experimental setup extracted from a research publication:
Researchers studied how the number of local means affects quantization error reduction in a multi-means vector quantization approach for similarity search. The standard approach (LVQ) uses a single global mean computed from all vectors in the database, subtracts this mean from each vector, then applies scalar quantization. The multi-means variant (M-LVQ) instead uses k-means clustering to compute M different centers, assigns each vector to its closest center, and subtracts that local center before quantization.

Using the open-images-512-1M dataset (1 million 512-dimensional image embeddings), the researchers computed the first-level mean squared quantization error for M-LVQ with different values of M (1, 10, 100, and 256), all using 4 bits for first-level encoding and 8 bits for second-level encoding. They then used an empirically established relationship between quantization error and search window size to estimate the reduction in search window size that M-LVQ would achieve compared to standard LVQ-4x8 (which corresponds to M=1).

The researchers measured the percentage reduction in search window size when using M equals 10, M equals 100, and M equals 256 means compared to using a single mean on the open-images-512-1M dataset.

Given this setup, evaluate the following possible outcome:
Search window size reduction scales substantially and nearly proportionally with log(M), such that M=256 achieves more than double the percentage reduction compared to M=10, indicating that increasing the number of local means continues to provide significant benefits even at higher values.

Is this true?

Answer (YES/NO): NO